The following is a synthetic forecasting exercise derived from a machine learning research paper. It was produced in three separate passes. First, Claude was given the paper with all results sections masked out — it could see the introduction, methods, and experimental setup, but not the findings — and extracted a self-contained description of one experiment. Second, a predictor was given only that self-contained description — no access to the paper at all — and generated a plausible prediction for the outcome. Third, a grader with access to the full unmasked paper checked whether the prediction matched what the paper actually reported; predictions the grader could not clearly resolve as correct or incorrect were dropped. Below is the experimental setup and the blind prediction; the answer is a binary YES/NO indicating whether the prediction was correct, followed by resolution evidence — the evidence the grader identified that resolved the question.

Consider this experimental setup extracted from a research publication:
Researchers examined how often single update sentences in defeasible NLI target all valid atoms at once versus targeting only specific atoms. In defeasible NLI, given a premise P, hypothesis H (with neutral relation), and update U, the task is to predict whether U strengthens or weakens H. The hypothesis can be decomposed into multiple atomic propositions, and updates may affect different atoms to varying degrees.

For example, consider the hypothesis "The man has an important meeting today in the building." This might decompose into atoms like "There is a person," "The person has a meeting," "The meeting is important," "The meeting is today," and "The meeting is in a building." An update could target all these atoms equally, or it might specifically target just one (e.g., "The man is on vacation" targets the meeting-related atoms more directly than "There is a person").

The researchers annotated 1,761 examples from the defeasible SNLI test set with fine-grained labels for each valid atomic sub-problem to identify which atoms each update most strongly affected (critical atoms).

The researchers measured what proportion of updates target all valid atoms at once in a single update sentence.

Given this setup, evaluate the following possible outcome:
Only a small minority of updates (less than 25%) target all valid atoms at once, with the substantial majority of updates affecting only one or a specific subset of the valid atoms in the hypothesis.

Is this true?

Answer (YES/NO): NO